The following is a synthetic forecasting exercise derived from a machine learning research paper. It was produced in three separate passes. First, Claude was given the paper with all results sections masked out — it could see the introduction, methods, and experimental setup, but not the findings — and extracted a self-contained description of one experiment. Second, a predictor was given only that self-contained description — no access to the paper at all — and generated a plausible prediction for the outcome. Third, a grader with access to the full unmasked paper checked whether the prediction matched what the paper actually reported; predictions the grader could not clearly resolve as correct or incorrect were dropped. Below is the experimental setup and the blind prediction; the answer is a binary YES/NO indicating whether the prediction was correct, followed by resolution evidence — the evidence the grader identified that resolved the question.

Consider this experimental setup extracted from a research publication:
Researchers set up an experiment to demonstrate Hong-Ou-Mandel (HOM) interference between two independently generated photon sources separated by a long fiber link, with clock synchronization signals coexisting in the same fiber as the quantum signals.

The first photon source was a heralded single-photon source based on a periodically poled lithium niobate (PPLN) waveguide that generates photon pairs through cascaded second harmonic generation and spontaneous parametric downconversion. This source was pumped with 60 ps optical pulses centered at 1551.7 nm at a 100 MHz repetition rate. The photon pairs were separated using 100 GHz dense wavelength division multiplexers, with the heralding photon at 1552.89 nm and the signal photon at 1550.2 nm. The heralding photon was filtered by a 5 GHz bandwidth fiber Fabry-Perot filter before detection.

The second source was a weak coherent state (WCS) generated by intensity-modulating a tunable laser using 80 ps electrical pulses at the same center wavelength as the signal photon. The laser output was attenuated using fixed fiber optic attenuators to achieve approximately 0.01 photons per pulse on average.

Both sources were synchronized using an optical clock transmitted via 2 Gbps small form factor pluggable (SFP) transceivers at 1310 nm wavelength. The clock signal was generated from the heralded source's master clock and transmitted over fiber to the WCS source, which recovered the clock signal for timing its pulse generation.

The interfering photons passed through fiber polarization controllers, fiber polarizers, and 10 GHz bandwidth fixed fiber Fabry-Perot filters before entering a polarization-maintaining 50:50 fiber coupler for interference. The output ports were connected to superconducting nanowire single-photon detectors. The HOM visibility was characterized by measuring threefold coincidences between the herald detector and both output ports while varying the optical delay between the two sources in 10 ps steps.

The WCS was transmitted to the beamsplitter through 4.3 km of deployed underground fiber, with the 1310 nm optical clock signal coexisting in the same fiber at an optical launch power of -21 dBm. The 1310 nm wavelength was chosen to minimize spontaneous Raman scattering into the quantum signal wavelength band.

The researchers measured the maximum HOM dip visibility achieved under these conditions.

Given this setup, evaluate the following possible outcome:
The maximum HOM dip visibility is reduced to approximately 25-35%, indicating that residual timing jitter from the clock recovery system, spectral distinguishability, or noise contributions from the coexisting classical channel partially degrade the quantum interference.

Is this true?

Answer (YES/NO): NO